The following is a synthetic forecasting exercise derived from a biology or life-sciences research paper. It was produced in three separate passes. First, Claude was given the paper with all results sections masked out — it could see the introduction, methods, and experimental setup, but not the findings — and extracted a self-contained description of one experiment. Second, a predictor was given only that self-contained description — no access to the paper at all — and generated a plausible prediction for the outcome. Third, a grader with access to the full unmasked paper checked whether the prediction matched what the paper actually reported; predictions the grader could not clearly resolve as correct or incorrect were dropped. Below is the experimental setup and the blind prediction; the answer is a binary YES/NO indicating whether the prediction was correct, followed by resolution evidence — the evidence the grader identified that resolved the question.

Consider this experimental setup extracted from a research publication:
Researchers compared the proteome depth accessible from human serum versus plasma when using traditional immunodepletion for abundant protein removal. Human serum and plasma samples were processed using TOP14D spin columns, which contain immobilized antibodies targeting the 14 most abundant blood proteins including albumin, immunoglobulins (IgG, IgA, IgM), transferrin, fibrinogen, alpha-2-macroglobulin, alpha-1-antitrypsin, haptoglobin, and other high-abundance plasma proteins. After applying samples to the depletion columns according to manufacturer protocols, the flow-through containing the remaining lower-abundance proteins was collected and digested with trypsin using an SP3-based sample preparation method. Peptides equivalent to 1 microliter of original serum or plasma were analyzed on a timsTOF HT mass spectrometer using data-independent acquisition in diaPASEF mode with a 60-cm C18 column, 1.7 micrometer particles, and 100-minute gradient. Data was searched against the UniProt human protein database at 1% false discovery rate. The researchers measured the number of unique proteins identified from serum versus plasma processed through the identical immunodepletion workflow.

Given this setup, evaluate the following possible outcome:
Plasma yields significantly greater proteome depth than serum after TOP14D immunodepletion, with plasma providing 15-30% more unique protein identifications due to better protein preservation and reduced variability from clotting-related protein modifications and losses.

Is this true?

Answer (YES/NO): NO